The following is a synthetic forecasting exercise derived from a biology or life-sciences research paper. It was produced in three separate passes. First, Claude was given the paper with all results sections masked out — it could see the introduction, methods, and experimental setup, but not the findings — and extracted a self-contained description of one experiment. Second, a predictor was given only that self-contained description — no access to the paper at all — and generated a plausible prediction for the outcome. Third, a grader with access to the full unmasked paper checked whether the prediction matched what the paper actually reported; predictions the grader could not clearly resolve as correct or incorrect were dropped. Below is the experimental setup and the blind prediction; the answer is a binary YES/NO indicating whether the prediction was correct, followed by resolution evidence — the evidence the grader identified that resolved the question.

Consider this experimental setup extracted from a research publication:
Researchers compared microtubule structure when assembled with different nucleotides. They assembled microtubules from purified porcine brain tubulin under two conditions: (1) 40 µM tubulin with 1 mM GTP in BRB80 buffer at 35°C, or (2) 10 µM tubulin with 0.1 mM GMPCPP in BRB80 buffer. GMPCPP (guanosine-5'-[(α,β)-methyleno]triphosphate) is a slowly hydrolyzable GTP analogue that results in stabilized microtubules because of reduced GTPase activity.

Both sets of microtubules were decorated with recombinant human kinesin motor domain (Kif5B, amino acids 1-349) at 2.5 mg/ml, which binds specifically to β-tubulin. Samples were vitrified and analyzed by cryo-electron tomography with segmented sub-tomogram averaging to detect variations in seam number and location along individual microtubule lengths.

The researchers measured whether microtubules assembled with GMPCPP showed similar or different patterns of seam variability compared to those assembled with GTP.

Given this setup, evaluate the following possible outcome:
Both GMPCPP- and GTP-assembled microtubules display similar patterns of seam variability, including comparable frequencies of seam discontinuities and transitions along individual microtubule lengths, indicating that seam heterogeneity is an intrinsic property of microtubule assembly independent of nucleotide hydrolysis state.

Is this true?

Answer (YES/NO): NO